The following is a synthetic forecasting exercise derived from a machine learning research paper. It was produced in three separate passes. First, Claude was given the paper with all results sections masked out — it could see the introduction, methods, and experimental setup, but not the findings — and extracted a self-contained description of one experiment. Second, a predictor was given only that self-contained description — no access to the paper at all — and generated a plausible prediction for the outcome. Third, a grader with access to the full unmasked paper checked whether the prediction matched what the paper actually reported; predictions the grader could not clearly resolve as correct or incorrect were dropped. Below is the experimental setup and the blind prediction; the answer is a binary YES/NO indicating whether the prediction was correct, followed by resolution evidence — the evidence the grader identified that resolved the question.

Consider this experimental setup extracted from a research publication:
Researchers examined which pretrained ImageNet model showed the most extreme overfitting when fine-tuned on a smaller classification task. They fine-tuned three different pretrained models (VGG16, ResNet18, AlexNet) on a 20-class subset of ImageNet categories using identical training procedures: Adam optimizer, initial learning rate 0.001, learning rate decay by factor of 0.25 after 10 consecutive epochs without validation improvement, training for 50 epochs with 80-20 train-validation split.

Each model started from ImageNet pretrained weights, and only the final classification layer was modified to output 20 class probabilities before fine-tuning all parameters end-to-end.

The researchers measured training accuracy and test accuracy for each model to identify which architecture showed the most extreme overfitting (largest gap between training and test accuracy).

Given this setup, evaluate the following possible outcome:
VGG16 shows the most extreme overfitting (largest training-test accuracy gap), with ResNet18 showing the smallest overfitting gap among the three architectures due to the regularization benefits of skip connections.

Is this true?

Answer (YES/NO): NO